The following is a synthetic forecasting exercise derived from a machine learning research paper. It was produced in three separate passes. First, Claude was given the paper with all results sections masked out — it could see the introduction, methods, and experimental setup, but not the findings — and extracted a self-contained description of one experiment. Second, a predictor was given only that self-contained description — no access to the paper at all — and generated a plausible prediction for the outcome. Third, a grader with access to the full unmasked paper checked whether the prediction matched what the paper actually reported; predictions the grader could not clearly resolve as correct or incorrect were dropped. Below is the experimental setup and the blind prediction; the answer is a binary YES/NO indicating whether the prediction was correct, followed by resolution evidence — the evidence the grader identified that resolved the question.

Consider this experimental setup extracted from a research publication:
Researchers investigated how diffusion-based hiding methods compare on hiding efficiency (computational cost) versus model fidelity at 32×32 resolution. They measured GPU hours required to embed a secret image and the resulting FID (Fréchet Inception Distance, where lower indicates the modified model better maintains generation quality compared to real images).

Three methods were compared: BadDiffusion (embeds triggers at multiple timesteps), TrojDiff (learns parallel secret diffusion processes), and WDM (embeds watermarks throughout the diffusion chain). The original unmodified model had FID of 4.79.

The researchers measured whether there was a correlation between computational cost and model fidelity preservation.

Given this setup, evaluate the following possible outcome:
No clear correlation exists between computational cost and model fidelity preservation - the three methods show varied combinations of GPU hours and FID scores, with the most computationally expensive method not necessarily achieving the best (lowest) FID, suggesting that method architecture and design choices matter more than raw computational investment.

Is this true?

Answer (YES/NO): NO